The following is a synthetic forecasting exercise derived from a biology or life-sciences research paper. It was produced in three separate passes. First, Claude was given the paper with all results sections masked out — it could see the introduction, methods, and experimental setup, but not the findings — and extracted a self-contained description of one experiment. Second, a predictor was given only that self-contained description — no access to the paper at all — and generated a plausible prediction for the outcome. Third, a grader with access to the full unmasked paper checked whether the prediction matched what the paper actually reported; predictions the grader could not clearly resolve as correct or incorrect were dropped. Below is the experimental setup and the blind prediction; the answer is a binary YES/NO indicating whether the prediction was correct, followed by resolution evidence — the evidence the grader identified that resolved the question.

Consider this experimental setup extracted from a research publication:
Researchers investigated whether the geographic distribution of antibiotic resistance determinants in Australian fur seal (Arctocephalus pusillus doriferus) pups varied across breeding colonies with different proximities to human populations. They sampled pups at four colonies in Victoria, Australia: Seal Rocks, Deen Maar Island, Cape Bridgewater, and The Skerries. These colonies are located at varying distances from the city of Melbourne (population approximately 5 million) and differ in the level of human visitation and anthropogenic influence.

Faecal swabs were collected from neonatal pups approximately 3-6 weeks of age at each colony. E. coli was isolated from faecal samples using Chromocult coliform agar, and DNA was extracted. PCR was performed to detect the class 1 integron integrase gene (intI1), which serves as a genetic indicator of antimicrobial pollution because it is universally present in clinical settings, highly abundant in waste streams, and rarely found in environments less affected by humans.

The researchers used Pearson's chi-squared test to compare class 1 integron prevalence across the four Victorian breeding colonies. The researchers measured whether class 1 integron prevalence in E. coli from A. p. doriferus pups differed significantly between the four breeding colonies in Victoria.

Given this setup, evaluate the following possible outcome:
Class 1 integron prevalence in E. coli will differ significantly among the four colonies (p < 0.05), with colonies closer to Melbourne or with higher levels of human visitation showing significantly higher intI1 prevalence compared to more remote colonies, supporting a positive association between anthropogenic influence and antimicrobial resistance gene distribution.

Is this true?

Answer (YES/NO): NO